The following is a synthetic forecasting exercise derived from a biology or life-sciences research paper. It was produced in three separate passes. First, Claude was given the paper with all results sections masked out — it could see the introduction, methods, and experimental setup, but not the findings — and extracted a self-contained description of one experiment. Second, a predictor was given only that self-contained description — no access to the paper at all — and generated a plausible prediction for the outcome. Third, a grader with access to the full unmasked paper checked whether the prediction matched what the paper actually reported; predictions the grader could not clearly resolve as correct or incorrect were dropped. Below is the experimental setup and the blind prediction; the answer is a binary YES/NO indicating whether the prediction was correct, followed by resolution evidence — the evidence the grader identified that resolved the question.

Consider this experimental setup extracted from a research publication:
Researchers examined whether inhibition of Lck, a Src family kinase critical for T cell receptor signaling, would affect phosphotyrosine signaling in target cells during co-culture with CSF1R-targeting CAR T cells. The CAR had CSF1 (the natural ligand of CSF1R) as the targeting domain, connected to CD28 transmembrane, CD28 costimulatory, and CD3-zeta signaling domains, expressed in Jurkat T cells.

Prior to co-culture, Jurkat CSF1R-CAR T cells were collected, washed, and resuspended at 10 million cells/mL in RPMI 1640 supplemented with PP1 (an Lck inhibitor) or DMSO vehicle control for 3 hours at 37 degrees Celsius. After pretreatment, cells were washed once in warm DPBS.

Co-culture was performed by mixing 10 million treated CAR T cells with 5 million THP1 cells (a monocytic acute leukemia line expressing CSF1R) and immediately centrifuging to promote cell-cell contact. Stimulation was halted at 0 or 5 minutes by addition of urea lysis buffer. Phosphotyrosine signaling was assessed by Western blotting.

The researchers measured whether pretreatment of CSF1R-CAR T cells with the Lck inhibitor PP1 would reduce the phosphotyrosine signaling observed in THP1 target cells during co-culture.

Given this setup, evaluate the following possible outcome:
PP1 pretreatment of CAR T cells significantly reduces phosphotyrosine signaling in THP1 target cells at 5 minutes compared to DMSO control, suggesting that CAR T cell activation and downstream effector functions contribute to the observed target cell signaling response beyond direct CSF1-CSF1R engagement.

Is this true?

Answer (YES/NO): NO